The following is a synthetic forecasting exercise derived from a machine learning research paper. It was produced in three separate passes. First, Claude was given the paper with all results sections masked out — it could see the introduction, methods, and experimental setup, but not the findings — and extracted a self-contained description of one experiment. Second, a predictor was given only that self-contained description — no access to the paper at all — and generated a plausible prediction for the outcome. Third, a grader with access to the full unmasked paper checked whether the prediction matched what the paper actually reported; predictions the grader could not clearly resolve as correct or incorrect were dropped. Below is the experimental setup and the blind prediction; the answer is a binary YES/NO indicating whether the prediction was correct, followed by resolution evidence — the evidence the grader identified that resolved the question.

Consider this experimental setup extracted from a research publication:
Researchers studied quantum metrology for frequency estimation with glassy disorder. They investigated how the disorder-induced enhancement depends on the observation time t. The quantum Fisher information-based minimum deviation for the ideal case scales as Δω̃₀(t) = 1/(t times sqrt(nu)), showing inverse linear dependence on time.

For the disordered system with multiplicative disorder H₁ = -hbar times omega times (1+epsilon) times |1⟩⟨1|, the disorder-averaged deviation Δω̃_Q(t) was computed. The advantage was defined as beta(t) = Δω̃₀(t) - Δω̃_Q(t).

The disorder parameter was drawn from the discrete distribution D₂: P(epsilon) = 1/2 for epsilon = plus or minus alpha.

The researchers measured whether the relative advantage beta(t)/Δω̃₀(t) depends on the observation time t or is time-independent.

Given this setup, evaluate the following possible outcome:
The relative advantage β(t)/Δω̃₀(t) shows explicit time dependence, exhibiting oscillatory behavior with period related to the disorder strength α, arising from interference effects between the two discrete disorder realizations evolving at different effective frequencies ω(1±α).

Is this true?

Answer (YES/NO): NO